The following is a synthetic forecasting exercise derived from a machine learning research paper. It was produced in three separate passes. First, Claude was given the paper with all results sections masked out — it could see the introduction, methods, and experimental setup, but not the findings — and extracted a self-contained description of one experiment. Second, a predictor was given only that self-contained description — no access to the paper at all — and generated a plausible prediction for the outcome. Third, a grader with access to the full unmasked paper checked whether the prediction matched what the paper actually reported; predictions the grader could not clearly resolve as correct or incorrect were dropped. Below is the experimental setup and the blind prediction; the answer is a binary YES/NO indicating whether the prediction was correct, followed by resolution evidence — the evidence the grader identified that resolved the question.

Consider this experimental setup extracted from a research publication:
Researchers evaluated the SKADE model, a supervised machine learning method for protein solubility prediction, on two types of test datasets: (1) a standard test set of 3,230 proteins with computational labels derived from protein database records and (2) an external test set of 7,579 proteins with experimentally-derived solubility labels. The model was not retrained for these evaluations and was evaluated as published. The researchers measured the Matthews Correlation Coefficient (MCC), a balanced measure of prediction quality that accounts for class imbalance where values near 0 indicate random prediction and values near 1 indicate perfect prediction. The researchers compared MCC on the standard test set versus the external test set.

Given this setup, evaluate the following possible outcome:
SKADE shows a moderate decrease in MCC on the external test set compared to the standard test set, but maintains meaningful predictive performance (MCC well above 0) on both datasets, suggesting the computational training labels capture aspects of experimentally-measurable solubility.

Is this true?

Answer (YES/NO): NO